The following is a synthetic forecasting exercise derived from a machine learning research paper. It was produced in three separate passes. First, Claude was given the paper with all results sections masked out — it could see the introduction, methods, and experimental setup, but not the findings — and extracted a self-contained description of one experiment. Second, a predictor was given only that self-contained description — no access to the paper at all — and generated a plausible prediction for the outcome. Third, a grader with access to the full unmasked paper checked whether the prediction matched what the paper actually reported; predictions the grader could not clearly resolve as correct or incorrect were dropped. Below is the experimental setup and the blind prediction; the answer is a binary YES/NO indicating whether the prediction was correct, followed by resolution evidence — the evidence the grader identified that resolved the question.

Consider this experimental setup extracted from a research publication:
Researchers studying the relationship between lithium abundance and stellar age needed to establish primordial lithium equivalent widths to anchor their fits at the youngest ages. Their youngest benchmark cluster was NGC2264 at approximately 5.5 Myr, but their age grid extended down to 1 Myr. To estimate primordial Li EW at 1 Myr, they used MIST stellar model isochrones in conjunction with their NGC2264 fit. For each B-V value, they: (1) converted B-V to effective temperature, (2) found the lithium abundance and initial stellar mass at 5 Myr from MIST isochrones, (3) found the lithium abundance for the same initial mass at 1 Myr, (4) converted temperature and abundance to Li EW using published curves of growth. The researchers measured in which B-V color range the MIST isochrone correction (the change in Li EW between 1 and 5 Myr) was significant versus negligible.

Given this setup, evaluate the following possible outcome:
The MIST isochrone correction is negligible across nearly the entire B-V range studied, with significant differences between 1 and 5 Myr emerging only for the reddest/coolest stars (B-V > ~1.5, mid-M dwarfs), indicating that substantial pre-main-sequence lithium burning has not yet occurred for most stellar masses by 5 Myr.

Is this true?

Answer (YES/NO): NO